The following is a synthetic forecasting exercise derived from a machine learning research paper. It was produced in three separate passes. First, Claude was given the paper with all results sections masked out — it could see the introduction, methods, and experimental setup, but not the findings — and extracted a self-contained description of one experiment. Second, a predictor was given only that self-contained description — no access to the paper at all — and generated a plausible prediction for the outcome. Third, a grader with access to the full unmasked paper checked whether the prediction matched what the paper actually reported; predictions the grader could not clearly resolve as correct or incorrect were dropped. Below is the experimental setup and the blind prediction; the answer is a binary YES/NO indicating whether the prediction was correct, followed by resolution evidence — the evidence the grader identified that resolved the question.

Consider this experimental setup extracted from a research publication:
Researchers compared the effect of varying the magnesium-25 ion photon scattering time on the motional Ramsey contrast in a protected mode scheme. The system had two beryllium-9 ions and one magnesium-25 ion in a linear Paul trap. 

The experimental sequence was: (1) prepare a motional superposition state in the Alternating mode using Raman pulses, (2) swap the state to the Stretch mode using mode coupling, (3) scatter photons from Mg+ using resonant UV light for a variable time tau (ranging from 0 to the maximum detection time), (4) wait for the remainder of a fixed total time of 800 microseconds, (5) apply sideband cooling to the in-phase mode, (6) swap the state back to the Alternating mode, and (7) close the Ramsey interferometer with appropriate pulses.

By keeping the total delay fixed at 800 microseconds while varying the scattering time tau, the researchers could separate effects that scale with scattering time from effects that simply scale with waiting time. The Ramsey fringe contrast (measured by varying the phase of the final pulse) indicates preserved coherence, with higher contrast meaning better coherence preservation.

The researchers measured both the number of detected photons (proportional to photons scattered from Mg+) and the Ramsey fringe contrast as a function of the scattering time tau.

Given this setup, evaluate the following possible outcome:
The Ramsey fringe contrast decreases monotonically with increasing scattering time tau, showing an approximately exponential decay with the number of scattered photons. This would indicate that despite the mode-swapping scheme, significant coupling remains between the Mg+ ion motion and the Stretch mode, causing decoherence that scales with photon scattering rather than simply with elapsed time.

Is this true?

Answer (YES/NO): NO